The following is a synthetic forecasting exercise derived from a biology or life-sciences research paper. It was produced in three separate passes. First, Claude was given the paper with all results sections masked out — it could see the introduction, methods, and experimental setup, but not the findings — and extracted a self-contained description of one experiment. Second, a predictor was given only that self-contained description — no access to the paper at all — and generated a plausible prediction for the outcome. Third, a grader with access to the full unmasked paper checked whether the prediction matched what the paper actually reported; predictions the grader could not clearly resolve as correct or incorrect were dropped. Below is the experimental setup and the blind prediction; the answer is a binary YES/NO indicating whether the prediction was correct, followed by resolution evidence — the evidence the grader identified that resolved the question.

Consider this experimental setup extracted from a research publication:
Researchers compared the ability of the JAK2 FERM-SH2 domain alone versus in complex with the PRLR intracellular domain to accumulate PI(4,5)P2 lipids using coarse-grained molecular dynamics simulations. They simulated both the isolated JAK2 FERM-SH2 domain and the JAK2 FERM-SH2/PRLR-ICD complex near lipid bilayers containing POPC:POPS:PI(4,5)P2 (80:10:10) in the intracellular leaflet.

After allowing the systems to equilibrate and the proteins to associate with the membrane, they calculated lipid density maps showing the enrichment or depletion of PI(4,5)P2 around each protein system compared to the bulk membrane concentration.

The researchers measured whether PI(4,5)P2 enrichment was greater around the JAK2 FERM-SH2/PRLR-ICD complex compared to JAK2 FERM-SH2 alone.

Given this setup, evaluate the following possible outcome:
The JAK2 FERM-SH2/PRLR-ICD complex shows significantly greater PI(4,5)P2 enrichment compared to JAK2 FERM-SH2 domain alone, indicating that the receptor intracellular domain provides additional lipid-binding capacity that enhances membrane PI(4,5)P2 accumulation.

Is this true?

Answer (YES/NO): NO